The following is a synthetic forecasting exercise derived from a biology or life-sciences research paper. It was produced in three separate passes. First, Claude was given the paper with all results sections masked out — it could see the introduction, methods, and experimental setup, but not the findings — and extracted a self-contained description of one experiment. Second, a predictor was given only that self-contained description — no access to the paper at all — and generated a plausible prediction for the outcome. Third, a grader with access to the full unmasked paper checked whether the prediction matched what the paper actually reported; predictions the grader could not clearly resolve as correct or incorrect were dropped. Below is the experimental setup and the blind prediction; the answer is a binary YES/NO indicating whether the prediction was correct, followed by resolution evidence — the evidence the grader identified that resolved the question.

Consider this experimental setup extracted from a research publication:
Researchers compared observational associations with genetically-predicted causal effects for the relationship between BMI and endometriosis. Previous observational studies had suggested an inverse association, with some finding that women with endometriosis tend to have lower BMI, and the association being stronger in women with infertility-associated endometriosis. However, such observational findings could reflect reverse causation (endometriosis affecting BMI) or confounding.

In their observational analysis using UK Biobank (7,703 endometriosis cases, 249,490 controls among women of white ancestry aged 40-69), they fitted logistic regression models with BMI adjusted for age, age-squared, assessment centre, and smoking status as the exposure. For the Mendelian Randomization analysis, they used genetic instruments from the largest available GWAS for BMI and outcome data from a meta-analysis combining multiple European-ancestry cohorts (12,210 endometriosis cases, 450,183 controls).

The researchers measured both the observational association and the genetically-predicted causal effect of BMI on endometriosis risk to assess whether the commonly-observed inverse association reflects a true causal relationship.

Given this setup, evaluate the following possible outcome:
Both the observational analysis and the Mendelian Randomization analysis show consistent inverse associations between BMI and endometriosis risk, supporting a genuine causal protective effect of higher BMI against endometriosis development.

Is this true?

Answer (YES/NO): NO